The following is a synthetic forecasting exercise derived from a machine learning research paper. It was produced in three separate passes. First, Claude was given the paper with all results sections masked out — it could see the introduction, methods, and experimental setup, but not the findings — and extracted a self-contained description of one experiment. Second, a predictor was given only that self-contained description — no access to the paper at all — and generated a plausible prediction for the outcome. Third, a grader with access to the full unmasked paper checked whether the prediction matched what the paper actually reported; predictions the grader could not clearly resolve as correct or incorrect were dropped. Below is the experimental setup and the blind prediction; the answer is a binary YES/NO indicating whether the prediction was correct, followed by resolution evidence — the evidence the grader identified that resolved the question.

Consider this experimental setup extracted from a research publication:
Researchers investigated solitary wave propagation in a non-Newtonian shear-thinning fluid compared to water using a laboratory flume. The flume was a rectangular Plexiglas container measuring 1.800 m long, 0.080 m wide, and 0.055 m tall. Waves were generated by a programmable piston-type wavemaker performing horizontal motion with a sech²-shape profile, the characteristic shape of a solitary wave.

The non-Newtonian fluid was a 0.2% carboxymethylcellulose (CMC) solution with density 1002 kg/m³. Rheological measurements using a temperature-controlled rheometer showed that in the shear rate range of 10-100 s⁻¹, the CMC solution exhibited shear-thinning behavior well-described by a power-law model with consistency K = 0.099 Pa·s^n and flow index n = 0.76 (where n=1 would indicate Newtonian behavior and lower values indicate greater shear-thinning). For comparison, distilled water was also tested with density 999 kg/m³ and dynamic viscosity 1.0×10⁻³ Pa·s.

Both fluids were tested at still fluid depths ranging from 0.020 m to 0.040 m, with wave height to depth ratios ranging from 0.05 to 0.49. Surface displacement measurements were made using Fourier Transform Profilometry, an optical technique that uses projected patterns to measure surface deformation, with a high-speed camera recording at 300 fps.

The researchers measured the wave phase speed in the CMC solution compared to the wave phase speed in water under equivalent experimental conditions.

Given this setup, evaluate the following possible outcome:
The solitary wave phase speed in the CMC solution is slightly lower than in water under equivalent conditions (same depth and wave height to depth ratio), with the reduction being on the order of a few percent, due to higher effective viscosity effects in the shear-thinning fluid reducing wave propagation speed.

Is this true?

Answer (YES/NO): YES